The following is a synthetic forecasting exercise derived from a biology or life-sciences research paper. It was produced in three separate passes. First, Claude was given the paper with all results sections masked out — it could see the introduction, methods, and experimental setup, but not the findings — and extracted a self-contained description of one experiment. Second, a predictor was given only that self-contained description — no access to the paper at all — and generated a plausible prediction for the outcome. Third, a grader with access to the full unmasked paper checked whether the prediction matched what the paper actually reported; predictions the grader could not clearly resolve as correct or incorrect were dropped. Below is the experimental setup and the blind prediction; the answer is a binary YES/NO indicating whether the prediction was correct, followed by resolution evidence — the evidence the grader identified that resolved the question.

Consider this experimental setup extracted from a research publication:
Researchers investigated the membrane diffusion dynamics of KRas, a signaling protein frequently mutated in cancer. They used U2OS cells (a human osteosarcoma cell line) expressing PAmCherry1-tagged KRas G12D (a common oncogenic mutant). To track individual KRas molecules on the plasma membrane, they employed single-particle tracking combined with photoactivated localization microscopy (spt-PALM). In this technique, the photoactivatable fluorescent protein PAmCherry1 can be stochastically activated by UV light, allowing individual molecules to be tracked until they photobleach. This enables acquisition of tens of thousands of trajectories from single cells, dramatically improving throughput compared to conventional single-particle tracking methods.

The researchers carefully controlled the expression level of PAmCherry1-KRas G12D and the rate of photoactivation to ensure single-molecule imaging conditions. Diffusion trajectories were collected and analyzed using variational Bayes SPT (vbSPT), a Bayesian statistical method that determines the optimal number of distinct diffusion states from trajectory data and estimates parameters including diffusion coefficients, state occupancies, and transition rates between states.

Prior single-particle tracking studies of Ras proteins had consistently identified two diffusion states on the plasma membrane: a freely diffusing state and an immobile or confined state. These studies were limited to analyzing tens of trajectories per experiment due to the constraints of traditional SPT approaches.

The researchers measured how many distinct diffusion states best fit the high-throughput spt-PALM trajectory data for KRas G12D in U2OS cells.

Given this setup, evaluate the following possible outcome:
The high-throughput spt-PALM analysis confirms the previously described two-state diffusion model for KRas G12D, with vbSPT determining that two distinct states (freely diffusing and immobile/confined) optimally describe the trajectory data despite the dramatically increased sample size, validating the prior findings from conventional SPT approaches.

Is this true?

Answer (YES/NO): NO